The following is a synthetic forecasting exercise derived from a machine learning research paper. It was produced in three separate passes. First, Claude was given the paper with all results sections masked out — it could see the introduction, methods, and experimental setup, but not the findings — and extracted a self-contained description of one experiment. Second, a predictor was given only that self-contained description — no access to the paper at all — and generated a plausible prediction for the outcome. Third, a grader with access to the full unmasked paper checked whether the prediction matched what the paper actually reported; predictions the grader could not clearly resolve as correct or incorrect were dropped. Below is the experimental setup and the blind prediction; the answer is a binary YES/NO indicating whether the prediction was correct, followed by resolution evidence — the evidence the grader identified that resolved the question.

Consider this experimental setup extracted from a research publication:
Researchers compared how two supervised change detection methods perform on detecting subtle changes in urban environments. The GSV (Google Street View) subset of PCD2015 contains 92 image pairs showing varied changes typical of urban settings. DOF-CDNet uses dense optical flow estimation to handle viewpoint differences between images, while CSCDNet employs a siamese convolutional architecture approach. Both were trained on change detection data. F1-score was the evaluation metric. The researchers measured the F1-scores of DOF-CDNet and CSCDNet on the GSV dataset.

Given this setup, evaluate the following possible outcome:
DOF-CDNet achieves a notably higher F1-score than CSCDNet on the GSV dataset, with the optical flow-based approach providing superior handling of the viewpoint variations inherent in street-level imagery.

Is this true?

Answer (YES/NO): NO